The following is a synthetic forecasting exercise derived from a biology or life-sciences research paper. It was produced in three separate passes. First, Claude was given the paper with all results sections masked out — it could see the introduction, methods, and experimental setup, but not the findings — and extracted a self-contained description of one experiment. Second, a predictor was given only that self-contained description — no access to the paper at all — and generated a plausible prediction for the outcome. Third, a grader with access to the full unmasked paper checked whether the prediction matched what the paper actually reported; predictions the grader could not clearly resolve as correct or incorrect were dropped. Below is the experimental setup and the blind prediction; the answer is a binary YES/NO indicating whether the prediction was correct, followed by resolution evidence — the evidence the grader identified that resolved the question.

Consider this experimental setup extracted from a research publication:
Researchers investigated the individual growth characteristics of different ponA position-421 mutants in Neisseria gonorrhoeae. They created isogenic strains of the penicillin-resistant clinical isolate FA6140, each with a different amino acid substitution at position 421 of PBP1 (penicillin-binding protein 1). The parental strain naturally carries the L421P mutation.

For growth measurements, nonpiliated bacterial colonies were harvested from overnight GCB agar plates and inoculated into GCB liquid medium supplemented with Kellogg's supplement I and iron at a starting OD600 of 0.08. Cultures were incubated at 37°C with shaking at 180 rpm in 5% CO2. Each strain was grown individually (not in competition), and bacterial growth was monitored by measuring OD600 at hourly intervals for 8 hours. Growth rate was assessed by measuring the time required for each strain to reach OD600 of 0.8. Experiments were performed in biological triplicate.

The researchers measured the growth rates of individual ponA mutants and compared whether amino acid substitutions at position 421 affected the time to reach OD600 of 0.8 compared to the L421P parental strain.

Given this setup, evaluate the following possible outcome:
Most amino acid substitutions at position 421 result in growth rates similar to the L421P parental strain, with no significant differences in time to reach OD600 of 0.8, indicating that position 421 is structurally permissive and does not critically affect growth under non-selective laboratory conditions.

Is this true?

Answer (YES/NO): YES